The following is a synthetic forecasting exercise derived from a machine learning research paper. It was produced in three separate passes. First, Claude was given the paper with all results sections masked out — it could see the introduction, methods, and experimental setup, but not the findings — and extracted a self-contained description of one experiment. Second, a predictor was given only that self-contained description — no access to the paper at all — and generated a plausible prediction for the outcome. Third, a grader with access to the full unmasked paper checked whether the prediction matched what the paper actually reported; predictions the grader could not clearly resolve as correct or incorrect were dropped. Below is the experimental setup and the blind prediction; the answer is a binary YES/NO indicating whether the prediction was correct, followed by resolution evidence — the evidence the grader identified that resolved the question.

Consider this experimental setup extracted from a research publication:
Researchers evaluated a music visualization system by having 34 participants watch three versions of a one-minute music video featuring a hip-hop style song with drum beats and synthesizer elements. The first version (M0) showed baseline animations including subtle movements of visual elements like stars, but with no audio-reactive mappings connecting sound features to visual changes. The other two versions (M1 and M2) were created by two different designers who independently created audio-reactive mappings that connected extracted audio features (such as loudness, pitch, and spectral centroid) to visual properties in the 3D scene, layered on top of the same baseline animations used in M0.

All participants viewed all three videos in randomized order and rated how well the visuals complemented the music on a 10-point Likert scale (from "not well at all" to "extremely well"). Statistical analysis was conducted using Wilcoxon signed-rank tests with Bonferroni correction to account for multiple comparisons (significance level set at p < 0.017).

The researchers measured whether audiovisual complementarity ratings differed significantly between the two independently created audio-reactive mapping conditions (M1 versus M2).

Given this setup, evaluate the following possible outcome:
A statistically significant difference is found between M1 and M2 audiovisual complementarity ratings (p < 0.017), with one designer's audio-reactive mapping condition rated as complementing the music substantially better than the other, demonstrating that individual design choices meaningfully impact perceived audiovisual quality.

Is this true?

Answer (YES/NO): NO